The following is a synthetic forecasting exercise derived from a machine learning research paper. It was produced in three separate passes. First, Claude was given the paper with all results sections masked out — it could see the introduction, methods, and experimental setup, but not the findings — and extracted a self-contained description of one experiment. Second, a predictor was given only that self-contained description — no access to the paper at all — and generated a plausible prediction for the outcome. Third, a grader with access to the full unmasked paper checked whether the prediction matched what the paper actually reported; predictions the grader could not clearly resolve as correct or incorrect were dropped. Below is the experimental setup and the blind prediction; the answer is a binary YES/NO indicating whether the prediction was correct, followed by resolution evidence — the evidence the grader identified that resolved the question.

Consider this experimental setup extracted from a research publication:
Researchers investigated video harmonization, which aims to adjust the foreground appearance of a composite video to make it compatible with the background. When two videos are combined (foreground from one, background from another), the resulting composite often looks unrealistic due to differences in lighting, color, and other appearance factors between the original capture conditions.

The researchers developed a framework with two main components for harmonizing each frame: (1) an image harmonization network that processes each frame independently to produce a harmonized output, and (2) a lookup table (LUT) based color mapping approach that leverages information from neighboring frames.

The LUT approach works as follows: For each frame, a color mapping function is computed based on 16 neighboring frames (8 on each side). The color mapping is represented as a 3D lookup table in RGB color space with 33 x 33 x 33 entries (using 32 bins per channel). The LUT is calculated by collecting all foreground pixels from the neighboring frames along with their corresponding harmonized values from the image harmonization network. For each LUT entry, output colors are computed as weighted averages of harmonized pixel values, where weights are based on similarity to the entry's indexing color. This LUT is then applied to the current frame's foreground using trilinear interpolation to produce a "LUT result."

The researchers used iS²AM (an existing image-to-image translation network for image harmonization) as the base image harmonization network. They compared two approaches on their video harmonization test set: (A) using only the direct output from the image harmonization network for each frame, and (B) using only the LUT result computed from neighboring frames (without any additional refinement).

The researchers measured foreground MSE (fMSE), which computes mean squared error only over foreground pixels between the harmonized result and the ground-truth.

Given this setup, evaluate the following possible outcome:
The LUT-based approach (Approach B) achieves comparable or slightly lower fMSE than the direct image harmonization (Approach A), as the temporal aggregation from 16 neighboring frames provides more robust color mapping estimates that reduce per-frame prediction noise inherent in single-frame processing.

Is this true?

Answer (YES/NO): YES